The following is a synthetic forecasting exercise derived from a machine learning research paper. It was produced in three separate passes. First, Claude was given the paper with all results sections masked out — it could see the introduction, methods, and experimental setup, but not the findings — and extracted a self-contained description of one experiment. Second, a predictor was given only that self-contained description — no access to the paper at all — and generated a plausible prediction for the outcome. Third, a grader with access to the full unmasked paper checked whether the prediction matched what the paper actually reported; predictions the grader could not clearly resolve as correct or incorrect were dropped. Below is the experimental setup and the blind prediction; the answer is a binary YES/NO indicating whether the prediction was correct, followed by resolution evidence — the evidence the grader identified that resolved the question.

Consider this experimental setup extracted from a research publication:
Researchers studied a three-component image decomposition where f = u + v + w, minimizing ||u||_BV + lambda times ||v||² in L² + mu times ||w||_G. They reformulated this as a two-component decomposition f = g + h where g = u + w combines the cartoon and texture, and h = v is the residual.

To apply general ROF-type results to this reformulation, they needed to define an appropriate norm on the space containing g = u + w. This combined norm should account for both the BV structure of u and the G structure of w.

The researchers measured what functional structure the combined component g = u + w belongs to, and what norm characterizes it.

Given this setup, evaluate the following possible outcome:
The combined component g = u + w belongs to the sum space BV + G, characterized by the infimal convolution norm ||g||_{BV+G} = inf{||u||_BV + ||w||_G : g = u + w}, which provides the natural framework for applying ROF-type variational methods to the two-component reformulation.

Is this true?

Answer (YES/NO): NO